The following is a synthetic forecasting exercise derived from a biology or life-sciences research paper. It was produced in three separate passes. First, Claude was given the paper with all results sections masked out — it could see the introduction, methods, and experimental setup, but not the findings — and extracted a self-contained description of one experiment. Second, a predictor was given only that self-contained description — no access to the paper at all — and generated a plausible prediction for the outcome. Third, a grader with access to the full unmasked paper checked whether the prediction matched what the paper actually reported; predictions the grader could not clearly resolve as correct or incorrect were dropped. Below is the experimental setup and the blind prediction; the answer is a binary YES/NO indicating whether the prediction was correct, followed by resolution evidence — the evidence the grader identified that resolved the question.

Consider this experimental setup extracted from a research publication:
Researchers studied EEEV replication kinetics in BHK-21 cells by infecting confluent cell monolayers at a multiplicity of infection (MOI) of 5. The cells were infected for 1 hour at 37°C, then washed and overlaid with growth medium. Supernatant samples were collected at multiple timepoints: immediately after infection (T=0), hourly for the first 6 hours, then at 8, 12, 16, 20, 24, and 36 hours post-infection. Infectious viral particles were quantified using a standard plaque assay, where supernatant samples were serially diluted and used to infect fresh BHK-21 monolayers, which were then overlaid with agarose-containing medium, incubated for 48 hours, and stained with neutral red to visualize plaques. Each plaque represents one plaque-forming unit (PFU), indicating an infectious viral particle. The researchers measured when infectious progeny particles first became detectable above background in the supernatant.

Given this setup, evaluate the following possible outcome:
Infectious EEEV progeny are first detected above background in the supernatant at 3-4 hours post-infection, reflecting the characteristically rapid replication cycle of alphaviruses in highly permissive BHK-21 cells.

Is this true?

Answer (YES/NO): YES